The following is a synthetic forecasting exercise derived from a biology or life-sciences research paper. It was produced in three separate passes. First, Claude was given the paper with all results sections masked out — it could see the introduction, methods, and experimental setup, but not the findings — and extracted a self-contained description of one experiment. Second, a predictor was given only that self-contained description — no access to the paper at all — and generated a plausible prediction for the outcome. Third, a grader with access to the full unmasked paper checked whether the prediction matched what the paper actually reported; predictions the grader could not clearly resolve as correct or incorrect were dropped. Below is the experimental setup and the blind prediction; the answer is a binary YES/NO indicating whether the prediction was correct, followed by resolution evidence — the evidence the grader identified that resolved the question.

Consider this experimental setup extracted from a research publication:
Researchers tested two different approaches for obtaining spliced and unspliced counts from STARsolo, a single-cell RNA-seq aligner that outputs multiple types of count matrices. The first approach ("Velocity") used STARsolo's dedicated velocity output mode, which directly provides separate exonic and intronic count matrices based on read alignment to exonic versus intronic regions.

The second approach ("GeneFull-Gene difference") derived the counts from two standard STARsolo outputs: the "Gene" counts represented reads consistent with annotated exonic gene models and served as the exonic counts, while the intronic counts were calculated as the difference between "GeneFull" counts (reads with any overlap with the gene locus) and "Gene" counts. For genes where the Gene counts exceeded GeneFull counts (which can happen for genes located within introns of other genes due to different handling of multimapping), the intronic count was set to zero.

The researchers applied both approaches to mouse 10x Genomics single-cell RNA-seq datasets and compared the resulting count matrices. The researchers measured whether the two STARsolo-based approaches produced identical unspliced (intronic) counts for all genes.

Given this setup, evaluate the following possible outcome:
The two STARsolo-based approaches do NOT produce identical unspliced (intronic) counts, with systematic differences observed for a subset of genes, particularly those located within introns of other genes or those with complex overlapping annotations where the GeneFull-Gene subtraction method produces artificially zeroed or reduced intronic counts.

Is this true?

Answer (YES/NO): YES